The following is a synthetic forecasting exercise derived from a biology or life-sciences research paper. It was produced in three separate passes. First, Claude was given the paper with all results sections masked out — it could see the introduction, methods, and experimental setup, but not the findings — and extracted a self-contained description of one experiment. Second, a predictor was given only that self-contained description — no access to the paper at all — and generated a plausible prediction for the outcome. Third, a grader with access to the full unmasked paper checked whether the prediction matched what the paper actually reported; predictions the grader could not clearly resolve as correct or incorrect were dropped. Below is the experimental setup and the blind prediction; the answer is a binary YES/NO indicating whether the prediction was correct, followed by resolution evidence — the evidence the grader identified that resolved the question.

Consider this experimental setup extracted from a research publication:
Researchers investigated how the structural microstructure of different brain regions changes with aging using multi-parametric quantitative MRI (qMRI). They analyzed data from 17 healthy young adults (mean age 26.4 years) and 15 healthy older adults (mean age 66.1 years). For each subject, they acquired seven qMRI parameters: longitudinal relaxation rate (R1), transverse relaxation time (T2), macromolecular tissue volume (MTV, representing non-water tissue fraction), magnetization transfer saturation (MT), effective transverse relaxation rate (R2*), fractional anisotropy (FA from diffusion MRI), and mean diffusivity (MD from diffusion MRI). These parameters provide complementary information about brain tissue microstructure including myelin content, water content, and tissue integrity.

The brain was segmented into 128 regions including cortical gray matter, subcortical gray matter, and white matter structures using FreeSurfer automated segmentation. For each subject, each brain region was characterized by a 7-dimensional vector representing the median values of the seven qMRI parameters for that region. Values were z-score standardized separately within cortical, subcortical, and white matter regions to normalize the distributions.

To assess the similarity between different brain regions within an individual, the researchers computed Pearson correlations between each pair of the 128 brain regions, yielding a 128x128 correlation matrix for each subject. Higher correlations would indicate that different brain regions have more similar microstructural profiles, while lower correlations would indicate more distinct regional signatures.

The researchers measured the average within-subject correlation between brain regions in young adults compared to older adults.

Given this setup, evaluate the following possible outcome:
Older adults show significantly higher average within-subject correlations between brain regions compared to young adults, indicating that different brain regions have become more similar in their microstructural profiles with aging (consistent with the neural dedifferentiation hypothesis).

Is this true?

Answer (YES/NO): YES